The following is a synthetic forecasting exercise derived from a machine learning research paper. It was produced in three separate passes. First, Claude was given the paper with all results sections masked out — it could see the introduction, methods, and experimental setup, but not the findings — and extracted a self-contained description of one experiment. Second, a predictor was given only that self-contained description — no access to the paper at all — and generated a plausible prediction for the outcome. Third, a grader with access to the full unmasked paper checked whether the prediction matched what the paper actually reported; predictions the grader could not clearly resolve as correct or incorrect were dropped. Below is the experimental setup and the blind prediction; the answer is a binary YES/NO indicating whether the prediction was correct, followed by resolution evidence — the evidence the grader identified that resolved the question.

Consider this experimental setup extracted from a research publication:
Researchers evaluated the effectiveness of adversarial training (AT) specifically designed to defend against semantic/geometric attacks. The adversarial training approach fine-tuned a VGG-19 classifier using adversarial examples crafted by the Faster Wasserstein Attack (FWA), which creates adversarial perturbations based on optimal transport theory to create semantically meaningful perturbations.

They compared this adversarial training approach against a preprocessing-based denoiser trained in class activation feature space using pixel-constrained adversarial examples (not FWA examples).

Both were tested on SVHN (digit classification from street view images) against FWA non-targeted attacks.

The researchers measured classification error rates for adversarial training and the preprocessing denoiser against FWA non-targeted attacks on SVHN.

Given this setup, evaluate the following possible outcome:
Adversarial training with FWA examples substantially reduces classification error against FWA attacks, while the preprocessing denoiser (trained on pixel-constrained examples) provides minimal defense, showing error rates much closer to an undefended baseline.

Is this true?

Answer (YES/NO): NO